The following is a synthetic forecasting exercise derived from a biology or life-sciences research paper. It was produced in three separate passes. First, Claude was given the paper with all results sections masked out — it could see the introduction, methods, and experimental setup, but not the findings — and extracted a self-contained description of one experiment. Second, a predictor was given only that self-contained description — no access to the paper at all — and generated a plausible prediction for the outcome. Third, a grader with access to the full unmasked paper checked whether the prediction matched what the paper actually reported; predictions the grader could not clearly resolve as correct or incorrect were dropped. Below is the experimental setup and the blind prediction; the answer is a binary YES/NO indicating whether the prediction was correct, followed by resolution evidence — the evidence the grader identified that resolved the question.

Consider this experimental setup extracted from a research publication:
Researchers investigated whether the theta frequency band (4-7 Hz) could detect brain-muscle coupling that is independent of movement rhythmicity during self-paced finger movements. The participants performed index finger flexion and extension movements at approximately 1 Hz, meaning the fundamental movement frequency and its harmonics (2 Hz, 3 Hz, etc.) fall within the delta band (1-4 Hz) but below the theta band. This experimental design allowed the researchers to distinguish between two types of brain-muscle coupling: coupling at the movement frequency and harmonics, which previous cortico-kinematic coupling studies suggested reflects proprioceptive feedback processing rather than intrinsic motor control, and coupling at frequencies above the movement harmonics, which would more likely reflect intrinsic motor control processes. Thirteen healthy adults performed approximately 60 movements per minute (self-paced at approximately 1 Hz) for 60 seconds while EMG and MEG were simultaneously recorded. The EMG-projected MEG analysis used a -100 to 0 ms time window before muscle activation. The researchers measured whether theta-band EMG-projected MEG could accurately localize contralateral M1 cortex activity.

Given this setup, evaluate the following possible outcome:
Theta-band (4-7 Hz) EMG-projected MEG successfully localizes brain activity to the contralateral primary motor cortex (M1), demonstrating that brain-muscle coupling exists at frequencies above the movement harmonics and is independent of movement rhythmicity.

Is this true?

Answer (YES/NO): YES